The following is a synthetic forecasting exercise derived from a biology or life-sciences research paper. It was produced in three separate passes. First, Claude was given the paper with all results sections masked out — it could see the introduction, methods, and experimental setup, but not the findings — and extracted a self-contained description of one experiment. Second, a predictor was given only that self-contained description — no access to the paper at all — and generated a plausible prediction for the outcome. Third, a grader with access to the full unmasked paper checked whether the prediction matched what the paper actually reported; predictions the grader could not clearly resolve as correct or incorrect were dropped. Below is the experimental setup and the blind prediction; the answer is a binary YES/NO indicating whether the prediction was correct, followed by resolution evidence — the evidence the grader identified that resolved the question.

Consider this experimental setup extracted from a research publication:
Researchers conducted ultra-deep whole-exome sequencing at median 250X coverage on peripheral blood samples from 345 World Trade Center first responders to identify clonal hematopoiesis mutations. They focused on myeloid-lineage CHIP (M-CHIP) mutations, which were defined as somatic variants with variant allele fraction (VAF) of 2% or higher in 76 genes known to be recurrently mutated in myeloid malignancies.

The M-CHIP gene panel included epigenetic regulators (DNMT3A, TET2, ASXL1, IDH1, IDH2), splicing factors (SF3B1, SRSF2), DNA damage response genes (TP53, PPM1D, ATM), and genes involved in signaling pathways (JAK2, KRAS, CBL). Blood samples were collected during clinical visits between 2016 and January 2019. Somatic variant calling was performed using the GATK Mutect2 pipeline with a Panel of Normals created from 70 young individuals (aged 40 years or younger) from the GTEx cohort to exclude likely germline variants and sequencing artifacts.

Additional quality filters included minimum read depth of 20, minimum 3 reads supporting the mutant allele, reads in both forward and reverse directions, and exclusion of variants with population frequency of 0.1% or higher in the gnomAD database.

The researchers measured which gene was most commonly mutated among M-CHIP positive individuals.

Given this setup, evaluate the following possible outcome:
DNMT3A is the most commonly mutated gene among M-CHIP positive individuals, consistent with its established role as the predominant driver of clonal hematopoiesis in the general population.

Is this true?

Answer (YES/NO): YES